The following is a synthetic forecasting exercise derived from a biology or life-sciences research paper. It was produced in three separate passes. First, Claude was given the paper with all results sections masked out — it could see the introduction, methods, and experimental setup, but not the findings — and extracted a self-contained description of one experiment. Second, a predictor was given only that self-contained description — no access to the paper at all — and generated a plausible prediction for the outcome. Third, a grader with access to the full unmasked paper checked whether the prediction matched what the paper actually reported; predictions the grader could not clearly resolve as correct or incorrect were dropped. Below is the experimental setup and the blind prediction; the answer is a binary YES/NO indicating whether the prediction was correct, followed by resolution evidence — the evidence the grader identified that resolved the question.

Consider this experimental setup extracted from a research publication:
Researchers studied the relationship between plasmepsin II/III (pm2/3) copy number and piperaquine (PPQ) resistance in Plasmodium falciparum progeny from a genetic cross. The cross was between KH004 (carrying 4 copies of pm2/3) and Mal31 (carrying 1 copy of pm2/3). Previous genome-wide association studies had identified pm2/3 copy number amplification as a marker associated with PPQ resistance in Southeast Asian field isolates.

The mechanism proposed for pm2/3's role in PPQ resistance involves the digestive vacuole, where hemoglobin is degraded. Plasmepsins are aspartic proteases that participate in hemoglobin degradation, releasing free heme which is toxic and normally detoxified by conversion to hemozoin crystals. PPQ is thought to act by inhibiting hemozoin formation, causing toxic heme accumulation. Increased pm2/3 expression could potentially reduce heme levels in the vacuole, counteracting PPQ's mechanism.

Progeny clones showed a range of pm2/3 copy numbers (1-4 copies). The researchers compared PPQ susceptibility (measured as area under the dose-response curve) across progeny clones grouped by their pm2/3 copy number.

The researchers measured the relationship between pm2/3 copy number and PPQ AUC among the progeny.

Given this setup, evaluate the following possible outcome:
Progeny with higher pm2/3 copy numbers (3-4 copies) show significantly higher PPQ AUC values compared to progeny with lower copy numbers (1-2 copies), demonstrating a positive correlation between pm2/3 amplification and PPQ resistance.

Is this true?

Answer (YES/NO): NO